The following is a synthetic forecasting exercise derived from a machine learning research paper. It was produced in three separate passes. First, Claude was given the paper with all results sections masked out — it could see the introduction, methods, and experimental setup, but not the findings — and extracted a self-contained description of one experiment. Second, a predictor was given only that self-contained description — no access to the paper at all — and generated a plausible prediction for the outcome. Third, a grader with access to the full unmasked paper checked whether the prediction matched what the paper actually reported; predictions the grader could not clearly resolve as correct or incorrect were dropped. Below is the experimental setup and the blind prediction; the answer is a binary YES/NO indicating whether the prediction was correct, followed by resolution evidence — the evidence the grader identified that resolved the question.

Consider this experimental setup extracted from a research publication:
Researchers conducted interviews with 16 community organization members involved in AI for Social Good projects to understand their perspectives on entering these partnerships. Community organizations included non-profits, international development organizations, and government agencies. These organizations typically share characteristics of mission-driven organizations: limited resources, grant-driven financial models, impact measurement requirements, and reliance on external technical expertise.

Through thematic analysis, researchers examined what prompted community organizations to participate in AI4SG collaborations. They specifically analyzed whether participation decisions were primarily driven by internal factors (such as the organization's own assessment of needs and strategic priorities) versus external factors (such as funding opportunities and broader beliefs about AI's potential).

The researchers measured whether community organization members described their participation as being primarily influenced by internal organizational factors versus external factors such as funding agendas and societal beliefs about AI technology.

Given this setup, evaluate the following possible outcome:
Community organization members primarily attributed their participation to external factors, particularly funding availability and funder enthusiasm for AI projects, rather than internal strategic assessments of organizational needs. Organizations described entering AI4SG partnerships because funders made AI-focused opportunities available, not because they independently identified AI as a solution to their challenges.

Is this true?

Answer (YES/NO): YES